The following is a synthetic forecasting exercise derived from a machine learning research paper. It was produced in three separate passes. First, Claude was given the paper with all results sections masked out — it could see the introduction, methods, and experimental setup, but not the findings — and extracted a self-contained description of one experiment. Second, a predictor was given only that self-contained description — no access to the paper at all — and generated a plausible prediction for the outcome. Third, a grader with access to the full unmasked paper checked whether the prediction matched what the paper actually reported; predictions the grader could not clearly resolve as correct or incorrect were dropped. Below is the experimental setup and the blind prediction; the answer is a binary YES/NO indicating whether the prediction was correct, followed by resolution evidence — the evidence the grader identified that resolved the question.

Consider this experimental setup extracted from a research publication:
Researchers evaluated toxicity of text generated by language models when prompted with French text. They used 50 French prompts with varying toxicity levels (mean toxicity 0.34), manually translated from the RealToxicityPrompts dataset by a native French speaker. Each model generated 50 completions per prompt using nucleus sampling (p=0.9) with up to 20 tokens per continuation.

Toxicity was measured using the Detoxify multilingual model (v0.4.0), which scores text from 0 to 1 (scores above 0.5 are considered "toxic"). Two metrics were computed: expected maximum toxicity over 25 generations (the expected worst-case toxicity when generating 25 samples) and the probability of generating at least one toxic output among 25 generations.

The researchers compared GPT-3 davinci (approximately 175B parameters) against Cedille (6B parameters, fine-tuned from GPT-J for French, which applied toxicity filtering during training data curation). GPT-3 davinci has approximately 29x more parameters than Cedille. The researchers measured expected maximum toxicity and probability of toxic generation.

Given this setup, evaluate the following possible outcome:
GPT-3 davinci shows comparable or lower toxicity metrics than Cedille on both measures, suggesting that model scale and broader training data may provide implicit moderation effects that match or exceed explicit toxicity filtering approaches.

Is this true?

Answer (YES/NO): NO